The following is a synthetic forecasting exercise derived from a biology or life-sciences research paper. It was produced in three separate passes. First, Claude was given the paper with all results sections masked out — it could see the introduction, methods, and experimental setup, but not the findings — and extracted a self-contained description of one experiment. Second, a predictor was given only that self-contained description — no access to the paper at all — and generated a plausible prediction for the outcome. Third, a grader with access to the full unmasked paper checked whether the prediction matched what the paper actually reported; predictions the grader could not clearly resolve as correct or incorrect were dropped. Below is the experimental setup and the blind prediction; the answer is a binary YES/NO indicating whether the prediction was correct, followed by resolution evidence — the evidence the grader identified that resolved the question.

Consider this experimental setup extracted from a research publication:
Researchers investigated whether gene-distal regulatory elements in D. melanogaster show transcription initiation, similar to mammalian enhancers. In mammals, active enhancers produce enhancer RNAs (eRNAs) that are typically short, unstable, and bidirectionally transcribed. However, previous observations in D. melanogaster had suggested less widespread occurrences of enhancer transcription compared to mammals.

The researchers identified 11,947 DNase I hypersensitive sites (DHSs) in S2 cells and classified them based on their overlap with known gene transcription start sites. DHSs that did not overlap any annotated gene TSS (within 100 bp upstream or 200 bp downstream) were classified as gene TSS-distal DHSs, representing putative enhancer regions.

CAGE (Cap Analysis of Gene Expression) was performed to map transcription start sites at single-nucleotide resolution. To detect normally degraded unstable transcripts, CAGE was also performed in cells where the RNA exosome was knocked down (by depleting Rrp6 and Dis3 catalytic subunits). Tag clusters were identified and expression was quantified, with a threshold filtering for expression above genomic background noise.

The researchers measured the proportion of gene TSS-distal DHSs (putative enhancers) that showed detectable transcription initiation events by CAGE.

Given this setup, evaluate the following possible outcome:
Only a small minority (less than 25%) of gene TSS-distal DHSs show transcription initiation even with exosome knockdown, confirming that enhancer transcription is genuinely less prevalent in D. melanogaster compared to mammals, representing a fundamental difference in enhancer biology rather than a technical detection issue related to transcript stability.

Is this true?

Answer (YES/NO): NO